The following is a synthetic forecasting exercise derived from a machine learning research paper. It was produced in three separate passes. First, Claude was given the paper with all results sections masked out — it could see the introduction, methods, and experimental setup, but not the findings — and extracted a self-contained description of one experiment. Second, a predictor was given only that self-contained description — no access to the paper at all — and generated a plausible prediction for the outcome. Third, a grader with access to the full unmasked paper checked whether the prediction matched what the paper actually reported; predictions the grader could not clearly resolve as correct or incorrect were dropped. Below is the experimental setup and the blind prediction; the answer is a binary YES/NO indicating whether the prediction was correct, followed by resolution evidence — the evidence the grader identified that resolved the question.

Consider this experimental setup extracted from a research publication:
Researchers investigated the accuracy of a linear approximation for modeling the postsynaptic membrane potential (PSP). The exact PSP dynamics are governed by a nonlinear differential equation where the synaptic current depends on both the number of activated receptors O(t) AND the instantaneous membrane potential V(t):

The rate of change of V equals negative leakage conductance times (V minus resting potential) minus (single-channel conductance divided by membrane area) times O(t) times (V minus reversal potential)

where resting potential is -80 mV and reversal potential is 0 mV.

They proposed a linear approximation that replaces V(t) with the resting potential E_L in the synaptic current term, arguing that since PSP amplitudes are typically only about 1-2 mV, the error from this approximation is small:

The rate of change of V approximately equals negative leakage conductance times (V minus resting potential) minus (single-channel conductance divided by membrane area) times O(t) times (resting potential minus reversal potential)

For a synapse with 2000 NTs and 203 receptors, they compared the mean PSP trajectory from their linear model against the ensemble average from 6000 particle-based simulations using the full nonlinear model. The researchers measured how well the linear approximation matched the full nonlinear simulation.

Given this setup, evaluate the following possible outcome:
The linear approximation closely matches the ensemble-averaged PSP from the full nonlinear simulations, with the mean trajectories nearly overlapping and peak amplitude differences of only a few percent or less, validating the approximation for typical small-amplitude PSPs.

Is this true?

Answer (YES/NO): YES